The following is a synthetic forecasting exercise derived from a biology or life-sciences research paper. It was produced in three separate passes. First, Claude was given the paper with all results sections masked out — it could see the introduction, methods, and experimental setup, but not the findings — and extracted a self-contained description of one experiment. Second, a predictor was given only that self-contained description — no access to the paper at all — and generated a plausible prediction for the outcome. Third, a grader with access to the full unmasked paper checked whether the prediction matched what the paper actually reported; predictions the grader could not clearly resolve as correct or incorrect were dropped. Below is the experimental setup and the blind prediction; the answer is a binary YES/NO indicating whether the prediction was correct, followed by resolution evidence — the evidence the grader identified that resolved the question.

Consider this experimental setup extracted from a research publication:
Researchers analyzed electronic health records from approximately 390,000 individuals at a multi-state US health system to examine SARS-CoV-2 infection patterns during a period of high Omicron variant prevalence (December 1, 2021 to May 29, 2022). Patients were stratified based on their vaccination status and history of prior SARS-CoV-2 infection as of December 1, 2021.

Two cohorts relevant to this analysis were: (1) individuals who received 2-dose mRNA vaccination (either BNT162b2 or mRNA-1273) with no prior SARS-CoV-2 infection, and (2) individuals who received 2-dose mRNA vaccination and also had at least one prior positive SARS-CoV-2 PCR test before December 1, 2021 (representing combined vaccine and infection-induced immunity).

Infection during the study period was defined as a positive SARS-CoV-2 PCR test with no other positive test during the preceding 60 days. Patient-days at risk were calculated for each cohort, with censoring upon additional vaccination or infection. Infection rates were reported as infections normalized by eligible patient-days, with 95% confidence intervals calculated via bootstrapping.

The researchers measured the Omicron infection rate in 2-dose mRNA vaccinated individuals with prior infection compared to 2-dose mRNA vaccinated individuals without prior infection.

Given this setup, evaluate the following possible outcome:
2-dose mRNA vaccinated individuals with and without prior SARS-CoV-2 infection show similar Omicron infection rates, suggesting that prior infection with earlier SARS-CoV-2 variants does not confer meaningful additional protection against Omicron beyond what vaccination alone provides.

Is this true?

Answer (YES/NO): NO